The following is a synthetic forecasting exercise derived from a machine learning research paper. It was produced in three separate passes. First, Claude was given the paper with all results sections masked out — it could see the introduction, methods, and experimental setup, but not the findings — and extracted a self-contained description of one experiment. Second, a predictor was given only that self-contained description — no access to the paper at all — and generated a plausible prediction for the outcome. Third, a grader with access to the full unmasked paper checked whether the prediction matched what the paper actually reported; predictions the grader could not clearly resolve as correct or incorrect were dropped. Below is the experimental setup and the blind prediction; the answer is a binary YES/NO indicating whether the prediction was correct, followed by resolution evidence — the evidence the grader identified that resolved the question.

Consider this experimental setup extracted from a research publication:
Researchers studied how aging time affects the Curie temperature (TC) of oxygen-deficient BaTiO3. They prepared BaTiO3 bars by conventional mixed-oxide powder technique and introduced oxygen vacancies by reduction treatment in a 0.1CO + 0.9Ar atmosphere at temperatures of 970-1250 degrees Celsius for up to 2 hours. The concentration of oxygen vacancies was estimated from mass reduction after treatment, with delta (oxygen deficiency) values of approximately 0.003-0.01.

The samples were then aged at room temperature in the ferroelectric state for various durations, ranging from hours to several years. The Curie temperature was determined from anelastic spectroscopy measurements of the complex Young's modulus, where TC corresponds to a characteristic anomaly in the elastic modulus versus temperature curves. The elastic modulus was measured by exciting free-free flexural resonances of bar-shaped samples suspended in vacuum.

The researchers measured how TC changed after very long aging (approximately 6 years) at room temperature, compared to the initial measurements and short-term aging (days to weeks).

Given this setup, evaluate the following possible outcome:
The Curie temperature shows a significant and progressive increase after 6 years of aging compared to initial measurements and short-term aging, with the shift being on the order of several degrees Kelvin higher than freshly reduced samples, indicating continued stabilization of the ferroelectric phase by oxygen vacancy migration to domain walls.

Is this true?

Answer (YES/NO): NO